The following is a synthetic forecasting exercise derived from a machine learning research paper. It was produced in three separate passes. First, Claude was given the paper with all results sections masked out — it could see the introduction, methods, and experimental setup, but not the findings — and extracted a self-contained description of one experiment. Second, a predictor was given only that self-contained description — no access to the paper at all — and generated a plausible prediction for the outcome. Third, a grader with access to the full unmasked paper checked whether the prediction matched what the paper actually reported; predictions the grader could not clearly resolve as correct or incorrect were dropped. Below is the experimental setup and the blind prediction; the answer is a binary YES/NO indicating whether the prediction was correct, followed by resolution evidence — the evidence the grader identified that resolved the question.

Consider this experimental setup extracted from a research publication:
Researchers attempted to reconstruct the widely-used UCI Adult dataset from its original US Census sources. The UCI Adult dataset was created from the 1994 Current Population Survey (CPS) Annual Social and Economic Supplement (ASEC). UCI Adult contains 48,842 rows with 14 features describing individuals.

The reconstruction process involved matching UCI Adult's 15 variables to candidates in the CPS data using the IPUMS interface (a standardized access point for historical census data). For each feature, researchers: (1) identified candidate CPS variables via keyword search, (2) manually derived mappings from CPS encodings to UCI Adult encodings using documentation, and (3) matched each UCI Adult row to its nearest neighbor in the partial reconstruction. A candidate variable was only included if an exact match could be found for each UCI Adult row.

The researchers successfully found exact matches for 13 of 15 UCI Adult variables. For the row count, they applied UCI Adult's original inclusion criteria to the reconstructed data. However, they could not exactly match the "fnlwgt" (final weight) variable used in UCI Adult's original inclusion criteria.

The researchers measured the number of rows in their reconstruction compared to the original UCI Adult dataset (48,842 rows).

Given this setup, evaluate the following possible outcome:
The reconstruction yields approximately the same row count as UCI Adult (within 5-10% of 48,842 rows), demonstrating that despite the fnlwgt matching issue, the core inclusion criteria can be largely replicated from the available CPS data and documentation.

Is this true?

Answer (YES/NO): YES